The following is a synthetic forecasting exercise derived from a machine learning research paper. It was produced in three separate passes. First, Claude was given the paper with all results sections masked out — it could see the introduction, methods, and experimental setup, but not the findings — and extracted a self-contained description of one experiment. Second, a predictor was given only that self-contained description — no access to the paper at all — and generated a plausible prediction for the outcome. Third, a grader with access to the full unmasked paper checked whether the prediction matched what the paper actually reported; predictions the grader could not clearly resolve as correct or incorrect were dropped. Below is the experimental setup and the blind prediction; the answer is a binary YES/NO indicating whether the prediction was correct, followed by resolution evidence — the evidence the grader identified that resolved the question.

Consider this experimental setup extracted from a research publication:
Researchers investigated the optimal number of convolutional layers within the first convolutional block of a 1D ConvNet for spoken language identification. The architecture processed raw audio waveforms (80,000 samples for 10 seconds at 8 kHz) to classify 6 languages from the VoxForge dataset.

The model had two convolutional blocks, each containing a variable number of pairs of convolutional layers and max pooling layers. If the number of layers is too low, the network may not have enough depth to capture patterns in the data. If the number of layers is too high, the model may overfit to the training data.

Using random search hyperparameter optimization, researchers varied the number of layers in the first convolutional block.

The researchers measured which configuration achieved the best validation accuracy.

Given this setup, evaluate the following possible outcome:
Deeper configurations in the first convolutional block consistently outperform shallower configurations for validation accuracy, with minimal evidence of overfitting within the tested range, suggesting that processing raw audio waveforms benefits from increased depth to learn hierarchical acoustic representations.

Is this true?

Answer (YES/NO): NO